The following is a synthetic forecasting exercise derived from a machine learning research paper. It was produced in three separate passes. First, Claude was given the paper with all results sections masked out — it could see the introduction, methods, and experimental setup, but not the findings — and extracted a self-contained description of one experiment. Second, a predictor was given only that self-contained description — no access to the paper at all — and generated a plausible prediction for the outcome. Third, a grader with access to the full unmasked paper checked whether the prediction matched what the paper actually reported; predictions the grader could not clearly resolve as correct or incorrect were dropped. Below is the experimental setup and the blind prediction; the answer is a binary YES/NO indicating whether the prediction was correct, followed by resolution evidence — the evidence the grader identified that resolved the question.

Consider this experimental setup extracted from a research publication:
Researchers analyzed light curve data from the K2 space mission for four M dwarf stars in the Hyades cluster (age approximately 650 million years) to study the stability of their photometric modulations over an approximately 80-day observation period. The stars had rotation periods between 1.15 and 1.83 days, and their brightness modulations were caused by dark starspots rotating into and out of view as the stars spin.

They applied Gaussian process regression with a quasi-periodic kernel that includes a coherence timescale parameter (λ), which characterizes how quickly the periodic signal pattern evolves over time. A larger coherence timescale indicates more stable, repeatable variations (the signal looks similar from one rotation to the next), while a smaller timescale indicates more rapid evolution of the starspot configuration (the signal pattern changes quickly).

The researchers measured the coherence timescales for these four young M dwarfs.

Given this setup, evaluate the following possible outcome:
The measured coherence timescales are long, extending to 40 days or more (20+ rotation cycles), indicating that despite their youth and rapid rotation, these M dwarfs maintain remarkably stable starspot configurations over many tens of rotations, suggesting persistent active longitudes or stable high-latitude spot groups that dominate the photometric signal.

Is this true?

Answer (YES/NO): NO